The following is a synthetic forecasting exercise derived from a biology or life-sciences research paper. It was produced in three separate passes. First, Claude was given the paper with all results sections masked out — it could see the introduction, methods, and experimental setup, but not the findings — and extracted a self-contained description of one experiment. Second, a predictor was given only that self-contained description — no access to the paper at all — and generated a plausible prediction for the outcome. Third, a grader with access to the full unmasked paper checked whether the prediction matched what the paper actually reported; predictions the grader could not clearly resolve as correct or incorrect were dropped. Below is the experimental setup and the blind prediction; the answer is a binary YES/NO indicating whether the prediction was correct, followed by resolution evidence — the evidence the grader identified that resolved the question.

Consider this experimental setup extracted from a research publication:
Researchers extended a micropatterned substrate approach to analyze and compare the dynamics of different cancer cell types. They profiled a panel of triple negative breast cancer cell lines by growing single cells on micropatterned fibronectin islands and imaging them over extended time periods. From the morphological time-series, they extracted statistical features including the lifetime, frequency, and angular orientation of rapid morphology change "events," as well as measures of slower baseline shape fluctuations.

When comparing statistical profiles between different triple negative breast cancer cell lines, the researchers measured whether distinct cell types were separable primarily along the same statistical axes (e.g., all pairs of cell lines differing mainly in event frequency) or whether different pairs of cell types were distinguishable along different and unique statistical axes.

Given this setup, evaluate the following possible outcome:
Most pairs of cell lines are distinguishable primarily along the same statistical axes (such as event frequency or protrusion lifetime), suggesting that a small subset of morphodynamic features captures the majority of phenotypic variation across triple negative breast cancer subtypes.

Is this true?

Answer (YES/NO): NO